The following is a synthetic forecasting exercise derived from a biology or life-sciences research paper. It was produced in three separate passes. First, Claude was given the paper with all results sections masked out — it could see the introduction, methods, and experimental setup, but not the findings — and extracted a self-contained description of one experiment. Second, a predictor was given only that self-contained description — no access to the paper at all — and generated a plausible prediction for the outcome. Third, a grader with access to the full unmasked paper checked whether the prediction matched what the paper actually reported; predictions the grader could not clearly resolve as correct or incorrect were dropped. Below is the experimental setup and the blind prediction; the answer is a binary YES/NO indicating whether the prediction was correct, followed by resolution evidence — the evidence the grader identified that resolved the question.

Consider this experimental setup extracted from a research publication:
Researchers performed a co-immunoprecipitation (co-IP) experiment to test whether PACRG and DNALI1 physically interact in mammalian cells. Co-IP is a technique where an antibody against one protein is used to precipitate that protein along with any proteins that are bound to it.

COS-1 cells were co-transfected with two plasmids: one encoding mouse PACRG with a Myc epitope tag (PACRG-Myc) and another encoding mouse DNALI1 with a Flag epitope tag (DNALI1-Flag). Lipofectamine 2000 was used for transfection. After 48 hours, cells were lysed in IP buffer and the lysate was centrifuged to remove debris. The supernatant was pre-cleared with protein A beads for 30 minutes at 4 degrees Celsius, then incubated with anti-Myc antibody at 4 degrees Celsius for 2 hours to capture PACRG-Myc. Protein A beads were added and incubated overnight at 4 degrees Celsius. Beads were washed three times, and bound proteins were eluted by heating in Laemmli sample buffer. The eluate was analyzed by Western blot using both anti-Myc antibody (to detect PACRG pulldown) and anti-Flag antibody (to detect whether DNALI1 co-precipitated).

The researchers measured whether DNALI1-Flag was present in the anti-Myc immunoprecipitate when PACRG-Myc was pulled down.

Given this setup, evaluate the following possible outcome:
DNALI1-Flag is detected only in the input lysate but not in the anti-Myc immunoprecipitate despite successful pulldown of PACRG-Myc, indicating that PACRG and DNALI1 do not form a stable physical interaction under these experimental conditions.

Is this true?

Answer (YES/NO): NO